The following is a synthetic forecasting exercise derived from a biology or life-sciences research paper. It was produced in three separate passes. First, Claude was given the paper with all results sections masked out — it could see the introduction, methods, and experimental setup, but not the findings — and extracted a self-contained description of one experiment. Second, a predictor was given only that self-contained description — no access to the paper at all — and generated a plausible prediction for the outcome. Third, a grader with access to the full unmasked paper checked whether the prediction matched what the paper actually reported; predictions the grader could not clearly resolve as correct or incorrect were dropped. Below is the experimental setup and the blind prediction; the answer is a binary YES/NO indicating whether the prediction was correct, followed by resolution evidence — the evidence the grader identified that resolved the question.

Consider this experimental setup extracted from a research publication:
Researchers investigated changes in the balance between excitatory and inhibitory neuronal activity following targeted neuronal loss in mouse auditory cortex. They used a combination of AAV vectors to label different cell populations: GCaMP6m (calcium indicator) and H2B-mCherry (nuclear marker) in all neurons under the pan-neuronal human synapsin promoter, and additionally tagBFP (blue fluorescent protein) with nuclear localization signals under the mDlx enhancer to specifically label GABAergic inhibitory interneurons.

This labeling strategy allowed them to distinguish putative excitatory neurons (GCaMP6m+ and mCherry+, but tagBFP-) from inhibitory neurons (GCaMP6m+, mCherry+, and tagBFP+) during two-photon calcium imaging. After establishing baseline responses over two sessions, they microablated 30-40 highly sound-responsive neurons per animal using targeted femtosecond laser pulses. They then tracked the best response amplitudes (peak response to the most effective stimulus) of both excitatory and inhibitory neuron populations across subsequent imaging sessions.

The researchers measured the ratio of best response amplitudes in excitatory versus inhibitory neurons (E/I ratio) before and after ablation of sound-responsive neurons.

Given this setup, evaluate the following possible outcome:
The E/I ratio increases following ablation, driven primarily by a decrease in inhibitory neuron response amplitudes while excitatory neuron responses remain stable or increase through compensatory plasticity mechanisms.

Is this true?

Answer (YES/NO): NO